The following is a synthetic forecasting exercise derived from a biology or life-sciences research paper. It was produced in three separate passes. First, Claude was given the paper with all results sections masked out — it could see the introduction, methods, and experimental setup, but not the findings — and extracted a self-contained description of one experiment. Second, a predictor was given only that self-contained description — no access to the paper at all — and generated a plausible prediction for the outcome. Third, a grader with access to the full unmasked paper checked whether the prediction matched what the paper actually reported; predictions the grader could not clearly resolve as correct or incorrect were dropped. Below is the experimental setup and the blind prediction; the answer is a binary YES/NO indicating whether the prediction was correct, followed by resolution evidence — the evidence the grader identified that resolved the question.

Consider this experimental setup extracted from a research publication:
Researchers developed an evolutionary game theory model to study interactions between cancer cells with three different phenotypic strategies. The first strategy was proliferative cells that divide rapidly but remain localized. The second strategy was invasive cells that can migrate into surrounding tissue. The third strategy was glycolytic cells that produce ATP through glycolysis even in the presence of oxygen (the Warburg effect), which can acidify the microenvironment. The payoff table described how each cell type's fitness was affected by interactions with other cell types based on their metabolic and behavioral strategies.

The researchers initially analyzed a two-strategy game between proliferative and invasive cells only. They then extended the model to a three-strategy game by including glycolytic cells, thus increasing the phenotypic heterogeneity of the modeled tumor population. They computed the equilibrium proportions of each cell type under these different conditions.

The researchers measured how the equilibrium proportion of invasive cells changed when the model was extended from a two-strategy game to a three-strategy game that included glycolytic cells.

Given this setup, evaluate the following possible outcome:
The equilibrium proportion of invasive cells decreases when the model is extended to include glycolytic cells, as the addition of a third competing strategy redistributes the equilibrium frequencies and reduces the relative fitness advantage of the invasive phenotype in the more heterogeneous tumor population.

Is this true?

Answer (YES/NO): NO